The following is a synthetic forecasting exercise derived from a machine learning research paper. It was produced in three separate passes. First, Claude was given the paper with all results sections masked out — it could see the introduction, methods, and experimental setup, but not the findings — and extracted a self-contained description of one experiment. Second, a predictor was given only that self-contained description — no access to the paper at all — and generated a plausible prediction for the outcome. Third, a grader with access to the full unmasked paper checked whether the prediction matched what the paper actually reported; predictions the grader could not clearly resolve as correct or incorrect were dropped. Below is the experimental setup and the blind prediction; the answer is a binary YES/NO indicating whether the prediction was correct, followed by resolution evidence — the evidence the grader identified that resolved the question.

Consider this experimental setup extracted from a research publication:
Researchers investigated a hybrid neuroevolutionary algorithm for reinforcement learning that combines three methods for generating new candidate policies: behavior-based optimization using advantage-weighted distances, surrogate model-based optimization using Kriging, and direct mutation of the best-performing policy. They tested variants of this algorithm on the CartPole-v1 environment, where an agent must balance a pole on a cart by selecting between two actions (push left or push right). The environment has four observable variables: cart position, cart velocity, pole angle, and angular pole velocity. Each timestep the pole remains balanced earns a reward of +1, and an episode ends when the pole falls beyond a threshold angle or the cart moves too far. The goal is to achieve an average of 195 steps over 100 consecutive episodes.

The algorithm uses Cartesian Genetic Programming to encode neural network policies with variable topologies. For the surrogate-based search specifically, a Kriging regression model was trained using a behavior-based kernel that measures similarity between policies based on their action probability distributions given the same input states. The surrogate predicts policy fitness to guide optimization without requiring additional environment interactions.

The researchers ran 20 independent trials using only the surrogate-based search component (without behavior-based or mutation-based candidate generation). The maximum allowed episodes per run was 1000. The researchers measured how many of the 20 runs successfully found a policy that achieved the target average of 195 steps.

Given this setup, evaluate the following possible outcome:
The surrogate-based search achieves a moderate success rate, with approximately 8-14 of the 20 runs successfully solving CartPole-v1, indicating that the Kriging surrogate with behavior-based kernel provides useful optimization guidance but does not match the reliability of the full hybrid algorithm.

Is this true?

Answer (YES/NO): NO